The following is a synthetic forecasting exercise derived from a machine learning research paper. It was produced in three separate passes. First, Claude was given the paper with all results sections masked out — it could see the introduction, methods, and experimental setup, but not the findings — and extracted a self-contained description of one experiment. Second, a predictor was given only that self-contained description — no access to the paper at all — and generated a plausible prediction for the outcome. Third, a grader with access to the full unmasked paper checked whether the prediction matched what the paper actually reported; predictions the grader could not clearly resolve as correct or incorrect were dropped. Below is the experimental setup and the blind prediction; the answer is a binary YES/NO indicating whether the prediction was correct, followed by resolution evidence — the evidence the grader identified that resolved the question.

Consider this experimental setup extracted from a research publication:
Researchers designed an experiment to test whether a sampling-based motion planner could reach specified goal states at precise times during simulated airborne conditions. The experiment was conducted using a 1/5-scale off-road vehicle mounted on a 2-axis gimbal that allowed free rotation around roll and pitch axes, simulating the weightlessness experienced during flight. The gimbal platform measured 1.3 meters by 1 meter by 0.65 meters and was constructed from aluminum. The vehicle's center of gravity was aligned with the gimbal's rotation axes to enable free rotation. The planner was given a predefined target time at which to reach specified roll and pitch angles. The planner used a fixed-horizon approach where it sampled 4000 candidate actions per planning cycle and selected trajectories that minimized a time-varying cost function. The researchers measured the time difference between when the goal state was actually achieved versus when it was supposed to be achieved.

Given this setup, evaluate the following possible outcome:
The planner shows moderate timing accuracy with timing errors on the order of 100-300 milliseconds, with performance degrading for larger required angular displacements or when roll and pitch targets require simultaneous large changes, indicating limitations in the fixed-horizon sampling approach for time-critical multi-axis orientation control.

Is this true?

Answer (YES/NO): NO